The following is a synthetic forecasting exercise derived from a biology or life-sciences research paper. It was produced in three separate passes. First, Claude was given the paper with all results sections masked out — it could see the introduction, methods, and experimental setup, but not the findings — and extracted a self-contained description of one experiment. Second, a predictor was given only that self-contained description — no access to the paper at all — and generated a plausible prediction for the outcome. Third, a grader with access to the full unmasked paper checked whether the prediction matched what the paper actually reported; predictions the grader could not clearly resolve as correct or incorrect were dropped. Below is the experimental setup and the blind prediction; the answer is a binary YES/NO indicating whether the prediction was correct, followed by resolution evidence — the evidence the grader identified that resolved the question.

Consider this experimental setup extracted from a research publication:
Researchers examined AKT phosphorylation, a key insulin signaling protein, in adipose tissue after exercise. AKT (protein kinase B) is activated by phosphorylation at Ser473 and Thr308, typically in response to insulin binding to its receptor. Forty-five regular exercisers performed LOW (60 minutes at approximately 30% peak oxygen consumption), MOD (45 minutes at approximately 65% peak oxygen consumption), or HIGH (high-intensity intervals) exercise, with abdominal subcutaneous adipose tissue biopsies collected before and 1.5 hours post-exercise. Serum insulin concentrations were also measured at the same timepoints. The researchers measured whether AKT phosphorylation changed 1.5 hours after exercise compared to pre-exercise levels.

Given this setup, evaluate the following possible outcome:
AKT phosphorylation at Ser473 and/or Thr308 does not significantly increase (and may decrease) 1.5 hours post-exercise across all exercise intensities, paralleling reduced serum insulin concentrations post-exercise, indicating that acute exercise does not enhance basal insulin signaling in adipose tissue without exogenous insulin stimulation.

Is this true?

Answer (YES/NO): NO